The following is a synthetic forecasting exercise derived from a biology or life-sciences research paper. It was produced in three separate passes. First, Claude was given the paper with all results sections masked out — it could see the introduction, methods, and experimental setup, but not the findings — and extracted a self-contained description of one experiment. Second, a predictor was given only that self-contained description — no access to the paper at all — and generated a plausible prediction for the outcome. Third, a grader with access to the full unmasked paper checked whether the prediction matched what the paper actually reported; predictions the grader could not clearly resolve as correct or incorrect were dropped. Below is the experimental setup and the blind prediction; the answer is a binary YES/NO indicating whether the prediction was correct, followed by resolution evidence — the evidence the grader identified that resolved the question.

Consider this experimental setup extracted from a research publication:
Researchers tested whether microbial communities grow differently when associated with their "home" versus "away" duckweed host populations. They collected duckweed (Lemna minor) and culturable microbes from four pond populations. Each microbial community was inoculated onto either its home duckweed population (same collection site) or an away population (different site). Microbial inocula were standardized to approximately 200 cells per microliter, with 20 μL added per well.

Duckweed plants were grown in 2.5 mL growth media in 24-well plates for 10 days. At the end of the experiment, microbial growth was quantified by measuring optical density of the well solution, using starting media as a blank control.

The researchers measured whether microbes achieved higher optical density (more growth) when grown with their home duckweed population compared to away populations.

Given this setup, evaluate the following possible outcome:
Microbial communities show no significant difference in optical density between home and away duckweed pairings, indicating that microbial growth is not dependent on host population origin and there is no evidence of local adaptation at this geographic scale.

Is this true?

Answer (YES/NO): YES